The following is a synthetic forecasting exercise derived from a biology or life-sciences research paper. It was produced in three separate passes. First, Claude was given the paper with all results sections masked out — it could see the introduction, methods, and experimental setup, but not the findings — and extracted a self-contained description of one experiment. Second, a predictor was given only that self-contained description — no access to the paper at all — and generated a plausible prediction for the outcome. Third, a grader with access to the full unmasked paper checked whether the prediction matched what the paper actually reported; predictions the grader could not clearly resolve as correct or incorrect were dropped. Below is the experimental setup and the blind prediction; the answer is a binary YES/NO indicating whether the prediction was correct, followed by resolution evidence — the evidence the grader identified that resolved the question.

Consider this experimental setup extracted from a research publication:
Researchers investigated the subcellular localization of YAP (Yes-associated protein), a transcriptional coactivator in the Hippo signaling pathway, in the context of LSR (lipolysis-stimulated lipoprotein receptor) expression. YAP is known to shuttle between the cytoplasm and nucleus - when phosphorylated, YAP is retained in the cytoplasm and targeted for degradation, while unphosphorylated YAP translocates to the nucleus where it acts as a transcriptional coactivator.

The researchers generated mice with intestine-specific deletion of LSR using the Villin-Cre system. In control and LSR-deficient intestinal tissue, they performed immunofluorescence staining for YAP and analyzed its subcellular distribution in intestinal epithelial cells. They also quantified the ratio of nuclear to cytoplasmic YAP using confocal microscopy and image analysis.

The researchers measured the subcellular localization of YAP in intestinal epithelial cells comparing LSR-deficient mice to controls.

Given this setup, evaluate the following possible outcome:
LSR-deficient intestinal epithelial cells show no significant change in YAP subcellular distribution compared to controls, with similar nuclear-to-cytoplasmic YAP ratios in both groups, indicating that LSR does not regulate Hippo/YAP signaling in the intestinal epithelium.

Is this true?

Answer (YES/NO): NO